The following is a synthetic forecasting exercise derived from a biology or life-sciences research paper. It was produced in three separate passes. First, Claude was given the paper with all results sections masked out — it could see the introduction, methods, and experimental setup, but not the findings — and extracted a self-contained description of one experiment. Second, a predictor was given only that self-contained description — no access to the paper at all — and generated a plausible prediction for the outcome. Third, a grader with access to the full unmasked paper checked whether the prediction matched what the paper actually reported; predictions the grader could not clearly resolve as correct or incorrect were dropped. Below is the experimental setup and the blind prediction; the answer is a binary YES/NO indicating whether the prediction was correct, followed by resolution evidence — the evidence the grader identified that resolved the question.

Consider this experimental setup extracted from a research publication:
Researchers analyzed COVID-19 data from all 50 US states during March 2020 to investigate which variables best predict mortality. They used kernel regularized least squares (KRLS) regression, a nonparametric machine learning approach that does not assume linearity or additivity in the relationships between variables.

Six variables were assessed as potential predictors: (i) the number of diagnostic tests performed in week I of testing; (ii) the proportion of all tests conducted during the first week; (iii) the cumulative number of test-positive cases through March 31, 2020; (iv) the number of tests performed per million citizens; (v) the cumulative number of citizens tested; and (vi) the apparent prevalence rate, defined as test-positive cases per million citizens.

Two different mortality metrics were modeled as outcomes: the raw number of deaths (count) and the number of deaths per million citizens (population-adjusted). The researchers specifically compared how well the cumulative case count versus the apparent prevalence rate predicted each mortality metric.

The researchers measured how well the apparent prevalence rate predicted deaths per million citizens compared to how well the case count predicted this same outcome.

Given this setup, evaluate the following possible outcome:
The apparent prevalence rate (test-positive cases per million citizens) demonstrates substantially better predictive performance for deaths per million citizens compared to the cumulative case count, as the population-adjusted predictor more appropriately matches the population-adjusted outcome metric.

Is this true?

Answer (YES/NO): YES